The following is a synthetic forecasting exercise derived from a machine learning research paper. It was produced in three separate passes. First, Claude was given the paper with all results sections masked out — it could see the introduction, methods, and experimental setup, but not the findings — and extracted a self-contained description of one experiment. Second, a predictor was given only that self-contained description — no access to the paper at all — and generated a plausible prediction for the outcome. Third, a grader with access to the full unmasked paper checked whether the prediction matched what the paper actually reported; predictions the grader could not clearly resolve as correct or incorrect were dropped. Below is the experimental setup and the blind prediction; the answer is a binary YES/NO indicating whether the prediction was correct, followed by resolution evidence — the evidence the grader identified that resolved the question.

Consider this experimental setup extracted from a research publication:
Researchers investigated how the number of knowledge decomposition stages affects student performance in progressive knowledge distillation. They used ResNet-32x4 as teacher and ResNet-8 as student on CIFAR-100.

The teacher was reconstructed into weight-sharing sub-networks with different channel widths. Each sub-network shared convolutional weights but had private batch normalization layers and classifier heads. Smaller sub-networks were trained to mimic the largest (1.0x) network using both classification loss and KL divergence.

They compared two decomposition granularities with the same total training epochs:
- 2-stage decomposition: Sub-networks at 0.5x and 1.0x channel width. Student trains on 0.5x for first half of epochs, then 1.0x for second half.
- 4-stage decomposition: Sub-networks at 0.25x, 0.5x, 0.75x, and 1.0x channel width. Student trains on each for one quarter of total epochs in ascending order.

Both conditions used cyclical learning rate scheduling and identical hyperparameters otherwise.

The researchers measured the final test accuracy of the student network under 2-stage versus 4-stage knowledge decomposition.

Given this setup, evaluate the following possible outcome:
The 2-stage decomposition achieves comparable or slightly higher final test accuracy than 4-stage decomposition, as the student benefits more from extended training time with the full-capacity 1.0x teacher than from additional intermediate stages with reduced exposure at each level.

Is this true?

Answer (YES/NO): NO